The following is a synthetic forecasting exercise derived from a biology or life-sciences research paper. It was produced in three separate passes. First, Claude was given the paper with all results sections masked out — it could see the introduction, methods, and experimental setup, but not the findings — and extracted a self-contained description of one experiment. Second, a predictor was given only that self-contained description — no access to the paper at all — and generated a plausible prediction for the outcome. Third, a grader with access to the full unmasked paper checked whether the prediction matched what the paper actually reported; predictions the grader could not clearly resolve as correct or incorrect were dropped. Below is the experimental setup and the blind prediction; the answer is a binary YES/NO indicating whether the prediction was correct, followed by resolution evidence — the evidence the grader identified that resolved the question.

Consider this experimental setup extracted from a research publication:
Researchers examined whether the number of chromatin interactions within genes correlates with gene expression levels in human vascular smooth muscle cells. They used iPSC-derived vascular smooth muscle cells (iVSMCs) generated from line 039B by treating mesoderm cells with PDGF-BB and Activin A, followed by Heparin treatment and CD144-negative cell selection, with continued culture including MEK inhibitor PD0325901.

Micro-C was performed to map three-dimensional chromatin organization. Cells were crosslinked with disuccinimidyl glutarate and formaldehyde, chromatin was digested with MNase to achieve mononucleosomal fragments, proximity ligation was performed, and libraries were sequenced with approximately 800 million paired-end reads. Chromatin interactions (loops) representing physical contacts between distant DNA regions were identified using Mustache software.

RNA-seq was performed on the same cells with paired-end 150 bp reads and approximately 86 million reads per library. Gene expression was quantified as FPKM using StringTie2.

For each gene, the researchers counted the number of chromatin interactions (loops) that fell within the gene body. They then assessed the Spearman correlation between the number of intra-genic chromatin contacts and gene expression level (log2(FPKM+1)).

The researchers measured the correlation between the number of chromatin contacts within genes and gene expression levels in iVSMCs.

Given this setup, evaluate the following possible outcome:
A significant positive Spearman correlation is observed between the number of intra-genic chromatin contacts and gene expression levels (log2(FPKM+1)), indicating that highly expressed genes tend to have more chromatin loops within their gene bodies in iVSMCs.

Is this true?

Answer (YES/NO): YES